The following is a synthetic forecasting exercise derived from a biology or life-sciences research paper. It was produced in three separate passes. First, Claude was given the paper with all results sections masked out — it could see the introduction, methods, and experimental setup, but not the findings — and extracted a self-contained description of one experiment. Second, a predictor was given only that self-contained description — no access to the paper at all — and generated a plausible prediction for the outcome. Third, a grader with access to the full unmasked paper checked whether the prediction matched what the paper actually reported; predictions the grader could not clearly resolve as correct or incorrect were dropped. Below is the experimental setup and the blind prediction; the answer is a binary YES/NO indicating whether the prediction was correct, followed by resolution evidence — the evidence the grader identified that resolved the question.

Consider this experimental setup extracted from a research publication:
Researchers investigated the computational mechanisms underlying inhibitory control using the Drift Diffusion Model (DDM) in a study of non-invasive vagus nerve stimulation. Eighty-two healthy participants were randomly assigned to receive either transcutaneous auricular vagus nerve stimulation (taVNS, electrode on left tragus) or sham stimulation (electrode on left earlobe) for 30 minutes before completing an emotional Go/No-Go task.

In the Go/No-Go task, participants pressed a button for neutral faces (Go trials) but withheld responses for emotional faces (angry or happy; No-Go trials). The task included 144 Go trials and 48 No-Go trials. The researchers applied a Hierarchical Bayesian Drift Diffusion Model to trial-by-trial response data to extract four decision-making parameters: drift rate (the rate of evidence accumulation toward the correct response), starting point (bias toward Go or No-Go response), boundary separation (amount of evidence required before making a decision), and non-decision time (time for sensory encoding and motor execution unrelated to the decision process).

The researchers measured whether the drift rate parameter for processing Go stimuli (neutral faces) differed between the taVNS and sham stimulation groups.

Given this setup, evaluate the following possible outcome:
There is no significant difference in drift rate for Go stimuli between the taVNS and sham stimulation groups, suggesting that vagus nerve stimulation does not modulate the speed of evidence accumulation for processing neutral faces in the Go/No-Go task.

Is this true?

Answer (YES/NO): NO